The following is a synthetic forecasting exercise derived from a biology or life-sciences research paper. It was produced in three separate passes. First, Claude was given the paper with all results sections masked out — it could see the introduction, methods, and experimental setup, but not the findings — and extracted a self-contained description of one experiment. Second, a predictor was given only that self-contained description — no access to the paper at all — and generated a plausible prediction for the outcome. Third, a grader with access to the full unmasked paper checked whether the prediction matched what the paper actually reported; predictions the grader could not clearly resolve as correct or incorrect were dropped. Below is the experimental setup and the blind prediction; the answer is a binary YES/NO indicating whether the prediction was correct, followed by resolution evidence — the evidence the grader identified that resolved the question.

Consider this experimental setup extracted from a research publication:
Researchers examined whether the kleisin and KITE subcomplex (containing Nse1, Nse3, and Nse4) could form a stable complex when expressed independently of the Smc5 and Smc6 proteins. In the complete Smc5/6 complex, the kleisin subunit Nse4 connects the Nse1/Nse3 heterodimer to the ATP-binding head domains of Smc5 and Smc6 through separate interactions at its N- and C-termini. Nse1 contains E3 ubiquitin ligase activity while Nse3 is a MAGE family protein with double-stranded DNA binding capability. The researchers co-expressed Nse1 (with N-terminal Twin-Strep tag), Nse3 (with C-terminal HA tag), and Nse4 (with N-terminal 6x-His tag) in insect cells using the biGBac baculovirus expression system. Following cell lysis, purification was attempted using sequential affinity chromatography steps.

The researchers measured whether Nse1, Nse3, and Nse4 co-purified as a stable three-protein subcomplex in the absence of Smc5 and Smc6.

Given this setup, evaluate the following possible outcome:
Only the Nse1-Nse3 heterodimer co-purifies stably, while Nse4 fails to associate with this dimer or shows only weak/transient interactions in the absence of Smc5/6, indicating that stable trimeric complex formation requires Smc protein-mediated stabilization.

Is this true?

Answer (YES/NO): NO